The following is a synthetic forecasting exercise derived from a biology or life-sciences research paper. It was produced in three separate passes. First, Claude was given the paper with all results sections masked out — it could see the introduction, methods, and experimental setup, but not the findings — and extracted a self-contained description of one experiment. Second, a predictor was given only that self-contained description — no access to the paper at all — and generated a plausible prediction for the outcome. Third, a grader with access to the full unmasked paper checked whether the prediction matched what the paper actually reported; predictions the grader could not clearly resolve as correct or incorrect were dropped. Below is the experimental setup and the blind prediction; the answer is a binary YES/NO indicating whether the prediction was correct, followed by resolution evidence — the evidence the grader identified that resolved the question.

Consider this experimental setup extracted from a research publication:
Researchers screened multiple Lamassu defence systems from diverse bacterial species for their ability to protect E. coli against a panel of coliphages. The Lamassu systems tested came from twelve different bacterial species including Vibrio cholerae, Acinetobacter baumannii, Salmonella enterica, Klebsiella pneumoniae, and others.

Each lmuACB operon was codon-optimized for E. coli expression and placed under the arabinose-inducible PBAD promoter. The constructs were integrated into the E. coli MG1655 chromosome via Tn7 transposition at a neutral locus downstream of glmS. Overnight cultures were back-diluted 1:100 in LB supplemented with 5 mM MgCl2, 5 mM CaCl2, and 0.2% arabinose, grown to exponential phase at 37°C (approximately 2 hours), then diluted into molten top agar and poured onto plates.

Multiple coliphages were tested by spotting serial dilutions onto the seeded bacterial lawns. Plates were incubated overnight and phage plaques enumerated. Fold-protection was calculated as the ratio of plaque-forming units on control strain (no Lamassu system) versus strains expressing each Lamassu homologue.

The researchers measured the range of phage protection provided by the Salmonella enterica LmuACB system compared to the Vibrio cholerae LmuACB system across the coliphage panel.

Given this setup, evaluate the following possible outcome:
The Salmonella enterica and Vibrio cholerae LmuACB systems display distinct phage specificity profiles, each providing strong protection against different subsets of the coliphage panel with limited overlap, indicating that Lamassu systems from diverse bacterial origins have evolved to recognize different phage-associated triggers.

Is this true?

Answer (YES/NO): NO